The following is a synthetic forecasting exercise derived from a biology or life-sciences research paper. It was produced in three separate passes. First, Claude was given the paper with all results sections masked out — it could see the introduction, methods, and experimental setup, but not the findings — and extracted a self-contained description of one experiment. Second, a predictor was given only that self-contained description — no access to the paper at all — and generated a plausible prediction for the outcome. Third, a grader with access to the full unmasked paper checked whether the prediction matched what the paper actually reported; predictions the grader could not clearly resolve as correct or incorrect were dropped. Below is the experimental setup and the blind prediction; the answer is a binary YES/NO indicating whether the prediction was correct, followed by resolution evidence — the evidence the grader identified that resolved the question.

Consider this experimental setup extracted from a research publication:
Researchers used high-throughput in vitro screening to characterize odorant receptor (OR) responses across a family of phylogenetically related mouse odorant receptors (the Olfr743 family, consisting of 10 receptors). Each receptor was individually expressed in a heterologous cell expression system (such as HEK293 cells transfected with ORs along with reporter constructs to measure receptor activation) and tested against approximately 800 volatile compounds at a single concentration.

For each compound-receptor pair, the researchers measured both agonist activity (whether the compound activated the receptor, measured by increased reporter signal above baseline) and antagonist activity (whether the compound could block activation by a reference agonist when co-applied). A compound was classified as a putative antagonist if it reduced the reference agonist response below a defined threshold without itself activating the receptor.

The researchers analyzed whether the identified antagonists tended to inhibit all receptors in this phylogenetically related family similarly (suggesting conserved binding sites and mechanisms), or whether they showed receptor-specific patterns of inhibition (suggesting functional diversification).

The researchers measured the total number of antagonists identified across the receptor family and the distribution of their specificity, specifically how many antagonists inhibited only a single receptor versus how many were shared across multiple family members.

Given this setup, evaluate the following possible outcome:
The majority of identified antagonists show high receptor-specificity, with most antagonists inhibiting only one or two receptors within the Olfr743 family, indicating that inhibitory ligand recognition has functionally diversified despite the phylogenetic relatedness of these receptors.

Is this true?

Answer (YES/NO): NO